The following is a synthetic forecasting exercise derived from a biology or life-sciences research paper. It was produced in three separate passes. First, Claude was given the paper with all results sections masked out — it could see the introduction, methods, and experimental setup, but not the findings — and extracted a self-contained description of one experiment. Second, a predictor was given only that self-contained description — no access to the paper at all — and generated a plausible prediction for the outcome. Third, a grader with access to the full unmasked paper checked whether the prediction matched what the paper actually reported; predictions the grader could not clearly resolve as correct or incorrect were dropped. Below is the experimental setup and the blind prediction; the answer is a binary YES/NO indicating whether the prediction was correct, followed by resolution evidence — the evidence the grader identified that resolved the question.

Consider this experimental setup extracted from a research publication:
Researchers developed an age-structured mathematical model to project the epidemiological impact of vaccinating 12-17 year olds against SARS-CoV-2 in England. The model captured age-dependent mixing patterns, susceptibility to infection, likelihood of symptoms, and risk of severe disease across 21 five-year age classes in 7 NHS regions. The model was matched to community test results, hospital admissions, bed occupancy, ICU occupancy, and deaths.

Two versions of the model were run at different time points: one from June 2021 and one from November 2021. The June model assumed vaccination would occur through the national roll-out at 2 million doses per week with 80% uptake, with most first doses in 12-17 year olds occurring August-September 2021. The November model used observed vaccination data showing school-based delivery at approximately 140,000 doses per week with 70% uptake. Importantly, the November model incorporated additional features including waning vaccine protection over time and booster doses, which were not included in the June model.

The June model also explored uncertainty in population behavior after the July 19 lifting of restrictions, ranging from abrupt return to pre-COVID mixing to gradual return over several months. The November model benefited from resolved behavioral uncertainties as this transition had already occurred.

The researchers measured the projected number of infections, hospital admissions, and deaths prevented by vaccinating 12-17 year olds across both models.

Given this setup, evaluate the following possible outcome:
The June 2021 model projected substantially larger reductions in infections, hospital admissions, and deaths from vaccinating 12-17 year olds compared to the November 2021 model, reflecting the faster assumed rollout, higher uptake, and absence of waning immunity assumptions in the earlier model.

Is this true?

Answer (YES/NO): YES